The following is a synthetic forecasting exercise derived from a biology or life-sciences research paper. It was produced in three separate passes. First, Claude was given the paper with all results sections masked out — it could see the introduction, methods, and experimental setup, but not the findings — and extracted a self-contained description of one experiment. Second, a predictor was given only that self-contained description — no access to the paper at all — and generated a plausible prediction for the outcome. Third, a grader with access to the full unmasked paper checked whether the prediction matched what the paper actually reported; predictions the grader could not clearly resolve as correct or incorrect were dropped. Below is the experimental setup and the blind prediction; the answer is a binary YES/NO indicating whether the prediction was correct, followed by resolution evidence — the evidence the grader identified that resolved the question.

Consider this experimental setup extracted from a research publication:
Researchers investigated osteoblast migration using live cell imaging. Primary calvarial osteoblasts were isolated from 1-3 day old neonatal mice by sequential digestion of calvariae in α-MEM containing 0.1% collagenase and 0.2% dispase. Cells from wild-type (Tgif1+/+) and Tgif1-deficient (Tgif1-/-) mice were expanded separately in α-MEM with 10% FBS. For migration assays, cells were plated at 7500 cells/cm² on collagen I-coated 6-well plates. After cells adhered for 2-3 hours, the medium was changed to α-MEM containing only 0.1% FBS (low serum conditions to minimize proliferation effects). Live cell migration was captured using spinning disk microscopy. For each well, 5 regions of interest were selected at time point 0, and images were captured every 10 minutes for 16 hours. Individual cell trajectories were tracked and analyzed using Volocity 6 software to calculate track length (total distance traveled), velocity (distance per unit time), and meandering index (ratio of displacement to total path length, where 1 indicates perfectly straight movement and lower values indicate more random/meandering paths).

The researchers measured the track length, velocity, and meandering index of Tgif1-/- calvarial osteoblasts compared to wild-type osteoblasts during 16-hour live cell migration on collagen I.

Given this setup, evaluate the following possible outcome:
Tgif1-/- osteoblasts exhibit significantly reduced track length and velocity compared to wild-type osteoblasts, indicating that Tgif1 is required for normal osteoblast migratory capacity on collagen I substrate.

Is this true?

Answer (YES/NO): YES